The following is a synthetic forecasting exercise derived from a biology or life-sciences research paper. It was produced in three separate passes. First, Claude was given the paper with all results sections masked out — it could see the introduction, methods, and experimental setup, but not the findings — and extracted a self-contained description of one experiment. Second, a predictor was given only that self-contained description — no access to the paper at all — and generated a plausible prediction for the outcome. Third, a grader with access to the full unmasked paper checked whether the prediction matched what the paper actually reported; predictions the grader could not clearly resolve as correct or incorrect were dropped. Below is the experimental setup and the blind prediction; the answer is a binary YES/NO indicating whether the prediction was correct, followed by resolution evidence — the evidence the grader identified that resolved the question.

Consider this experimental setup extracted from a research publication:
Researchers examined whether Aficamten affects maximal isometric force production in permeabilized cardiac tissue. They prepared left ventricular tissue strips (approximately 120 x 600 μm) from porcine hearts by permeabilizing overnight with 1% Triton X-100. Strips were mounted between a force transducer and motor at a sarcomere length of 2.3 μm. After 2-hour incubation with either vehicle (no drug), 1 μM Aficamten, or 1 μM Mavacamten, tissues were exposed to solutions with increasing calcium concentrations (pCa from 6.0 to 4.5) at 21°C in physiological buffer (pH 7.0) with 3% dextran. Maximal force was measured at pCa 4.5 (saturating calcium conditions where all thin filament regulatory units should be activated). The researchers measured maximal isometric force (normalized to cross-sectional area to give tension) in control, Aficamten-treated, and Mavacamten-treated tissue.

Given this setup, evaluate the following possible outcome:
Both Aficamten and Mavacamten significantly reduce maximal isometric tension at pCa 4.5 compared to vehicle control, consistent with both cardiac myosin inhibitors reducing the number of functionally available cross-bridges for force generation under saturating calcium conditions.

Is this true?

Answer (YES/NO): YES